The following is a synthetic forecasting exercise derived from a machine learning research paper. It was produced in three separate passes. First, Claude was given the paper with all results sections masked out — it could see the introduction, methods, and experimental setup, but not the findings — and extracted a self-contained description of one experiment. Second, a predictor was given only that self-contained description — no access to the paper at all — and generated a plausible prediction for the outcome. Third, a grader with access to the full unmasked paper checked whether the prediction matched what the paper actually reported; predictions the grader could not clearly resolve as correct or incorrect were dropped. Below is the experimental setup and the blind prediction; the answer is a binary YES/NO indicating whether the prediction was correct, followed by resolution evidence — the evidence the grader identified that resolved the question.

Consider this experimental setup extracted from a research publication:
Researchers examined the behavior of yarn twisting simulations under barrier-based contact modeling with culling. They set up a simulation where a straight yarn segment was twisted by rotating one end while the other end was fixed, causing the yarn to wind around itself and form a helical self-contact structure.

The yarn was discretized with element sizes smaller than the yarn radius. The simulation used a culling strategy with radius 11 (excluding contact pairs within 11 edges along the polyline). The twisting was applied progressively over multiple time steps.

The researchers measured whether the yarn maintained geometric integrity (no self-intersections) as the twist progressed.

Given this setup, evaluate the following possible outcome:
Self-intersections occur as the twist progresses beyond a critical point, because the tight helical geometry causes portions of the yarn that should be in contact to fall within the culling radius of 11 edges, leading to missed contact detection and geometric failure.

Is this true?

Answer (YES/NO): YES